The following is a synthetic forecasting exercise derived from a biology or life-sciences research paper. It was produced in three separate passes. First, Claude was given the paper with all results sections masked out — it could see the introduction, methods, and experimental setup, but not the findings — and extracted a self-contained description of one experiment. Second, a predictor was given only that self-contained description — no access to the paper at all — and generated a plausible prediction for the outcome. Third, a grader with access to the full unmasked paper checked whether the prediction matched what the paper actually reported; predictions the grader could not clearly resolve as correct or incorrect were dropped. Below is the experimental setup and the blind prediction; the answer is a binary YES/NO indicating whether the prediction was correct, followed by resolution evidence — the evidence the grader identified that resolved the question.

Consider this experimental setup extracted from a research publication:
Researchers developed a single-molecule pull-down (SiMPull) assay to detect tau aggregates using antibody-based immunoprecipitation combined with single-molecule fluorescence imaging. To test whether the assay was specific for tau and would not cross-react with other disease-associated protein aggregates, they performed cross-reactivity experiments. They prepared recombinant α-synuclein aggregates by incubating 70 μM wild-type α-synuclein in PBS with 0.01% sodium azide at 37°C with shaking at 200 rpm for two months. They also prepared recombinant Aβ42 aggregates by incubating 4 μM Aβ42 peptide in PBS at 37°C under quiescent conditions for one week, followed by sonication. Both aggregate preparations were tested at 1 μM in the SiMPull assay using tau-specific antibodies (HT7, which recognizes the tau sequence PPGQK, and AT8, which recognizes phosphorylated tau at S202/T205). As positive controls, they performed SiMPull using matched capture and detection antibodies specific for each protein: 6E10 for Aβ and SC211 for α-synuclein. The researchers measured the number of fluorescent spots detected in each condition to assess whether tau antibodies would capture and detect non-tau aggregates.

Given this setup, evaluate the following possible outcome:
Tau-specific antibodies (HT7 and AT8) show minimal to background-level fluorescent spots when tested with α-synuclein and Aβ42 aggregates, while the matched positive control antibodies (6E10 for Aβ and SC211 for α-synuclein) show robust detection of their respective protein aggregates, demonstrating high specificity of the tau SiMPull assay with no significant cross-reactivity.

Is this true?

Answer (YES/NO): YES